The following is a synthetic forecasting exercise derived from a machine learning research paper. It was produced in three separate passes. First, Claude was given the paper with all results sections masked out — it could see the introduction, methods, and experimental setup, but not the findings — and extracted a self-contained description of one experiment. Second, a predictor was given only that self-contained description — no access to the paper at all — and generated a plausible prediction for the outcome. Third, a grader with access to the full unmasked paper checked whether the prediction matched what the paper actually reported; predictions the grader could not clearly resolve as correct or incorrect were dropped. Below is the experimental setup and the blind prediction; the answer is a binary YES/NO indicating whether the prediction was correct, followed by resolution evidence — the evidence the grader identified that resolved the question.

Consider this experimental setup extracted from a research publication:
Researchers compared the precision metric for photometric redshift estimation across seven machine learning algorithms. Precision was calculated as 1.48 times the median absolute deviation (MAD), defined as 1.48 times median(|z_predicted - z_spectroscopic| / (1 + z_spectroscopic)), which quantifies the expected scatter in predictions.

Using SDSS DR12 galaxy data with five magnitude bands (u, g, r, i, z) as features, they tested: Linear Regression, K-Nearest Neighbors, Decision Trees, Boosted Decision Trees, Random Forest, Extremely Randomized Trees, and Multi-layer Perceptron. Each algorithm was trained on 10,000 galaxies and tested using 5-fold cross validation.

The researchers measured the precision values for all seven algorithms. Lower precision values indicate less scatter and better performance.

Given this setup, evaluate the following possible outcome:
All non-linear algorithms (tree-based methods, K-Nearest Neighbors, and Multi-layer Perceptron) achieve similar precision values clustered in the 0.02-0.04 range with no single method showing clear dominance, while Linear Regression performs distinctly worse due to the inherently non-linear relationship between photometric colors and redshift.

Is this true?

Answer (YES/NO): NO